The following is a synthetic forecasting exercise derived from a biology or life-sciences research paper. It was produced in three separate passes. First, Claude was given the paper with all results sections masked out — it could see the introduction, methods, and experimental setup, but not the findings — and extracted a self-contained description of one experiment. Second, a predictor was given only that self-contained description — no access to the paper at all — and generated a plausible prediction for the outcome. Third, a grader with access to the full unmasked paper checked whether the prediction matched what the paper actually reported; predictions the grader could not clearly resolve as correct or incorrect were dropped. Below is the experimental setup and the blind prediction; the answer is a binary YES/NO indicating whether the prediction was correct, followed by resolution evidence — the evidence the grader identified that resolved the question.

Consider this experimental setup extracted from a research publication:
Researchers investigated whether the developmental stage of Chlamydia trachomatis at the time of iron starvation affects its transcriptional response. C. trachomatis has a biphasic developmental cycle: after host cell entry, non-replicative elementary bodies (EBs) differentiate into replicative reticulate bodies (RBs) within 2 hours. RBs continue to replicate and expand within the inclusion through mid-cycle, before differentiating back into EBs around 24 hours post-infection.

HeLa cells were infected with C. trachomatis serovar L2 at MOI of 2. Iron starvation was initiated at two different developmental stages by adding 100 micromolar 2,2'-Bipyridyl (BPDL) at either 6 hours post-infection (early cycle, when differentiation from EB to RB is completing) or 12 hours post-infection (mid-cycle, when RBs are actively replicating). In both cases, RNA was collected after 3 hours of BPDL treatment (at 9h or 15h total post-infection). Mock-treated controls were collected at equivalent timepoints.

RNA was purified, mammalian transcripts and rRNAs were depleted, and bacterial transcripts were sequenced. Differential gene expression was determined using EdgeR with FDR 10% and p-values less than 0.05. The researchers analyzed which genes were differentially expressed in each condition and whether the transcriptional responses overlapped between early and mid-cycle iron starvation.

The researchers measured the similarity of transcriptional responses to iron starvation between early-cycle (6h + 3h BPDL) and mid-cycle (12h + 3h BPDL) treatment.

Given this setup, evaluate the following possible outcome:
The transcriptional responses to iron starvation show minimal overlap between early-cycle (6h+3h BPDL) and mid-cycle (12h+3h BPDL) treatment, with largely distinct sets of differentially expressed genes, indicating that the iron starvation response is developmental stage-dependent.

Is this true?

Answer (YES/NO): NO